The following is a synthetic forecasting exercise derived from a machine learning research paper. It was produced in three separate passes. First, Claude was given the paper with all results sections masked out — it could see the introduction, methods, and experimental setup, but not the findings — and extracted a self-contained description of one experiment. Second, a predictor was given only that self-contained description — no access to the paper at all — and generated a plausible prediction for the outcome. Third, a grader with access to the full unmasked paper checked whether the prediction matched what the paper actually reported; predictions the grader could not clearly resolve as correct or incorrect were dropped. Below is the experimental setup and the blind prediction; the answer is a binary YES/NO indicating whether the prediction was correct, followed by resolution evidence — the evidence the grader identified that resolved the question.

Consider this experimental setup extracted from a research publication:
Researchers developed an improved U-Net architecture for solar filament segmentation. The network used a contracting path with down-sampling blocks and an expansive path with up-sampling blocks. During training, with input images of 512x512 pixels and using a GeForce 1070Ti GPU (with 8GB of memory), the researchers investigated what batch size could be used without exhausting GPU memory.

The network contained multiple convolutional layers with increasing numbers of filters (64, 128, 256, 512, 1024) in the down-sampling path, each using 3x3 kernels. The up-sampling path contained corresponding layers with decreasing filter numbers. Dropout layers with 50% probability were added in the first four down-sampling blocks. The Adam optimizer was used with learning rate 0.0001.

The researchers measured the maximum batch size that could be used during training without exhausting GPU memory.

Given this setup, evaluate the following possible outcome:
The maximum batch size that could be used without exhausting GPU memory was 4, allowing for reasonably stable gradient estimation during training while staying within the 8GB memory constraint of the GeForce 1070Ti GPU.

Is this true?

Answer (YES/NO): NO